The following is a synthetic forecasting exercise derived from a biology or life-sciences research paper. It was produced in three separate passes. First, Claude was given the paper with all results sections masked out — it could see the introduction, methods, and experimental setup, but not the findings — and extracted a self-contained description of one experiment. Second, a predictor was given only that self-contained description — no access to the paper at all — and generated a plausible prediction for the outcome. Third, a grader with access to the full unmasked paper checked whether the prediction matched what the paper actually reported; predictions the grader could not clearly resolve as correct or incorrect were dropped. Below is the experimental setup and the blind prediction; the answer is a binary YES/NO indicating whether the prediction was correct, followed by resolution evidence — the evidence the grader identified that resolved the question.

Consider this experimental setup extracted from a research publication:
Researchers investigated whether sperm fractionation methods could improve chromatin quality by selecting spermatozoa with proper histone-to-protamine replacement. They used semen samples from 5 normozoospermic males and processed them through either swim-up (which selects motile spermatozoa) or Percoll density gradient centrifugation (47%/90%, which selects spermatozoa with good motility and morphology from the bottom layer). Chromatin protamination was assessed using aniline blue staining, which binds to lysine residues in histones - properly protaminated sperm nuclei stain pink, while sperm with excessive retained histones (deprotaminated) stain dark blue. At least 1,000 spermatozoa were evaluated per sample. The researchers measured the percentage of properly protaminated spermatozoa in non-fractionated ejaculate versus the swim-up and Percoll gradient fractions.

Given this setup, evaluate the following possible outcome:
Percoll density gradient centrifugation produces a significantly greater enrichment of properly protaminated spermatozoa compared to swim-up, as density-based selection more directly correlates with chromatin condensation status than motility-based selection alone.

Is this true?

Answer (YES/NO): NO